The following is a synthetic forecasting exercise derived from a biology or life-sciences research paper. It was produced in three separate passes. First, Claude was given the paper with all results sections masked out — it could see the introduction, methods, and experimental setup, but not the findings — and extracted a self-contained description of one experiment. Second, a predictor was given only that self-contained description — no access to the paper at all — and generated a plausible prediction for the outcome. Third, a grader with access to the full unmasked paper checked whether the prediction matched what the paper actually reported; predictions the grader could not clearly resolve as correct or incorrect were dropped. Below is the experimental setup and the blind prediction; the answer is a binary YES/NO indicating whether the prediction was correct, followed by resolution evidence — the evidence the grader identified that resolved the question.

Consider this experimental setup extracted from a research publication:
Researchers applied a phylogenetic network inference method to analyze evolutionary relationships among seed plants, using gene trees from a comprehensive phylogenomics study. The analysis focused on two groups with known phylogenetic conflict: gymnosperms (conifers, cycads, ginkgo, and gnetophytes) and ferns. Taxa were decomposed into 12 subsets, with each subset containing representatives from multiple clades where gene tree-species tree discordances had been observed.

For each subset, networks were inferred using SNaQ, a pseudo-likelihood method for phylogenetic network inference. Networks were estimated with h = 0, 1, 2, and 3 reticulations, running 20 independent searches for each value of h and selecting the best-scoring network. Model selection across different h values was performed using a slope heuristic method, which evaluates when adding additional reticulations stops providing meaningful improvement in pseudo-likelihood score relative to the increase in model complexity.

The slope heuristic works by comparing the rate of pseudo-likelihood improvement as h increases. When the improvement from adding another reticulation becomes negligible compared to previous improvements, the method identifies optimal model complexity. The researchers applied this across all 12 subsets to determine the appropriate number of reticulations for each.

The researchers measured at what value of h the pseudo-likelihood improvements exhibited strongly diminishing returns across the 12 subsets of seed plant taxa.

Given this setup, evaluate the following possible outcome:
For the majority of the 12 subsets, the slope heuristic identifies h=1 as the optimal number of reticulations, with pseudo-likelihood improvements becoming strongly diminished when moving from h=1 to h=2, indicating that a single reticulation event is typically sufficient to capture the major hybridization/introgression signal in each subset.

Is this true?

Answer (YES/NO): NO